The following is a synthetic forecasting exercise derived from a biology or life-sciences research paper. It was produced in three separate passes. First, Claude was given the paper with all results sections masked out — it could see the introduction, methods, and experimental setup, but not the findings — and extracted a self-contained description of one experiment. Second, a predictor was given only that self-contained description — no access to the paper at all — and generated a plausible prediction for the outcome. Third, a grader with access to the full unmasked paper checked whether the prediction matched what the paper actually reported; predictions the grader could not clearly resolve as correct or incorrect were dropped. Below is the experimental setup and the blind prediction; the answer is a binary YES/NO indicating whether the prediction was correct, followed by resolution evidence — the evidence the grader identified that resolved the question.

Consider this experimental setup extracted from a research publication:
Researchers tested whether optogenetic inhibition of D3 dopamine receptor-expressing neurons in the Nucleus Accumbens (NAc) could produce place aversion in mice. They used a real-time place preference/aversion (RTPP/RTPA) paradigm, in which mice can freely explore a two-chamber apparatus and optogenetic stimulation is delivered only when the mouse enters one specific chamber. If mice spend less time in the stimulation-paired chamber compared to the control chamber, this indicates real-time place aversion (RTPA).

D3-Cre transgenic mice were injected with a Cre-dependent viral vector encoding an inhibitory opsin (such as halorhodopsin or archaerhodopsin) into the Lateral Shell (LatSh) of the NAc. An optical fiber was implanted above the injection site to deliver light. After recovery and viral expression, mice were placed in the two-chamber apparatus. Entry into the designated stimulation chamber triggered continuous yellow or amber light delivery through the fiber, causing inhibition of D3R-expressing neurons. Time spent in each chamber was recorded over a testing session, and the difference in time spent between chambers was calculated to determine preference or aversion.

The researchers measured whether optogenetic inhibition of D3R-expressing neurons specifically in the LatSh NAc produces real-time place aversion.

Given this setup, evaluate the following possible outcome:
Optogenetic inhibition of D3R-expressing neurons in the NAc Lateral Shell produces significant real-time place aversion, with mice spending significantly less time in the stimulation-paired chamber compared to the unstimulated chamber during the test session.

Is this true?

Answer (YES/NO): YES